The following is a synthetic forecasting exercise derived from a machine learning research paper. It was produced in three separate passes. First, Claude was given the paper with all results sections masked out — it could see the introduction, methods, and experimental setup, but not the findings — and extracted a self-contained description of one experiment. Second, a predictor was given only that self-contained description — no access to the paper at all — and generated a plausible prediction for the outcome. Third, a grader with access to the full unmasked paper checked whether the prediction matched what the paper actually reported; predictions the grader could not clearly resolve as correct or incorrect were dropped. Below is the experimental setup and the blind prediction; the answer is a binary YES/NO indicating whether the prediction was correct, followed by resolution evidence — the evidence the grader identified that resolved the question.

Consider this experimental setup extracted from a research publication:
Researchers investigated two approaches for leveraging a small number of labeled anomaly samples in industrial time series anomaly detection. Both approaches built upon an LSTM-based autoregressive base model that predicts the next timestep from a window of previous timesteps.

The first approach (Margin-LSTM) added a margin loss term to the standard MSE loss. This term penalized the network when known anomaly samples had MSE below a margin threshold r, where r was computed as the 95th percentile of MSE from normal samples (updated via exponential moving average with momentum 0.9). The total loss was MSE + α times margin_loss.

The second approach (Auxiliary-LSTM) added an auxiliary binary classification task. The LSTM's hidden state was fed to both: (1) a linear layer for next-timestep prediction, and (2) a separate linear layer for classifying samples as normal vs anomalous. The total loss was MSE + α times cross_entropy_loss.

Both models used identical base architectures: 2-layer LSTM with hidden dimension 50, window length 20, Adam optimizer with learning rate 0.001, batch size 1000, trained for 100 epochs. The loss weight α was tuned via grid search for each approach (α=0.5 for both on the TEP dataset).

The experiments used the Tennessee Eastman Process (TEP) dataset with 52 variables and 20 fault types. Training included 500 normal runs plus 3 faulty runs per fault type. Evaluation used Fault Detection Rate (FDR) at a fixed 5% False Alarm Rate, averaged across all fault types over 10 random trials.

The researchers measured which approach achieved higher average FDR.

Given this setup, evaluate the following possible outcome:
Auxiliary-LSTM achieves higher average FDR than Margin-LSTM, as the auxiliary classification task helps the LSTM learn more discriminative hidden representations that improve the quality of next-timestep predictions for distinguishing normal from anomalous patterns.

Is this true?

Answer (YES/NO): YES